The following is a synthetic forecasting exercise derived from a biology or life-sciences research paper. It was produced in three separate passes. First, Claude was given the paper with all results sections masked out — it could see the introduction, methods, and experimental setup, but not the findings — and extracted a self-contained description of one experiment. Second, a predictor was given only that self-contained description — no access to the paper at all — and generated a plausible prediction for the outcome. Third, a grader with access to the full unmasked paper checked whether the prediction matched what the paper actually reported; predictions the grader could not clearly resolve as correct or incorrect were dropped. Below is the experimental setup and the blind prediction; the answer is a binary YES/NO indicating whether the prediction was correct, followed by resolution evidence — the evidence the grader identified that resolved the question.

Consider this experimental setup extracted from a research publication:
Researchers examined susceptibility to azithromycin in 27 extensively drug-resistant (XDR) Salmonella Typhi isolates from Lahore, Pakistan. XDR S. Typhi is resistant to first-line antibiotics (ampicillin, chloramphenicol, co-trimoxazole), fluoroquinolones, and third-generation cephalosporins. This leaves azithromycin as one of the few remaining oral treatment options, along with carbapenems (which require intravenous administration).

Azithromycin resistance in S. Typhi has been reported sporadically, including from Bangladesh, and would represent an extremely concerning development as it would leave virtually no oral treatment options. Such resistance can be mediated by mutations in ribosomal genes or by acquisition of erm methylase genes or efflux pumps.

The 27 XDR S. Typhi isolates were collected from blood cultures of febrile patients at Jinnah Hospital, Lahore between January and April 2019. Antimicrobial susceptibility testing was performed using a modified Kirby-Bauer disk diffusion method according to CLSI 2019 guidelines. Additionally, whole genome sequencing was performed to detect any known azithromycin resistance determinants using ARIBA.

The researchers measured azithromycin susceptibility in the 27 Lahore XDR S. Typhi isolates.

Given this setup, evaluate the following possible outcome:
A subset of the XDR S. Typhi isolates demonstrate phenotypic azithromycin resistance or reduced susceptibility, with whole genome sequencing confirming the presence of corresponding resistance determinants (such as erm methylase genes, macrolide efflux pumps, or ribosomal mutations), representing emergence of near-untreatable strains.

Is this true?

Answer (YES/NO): NO